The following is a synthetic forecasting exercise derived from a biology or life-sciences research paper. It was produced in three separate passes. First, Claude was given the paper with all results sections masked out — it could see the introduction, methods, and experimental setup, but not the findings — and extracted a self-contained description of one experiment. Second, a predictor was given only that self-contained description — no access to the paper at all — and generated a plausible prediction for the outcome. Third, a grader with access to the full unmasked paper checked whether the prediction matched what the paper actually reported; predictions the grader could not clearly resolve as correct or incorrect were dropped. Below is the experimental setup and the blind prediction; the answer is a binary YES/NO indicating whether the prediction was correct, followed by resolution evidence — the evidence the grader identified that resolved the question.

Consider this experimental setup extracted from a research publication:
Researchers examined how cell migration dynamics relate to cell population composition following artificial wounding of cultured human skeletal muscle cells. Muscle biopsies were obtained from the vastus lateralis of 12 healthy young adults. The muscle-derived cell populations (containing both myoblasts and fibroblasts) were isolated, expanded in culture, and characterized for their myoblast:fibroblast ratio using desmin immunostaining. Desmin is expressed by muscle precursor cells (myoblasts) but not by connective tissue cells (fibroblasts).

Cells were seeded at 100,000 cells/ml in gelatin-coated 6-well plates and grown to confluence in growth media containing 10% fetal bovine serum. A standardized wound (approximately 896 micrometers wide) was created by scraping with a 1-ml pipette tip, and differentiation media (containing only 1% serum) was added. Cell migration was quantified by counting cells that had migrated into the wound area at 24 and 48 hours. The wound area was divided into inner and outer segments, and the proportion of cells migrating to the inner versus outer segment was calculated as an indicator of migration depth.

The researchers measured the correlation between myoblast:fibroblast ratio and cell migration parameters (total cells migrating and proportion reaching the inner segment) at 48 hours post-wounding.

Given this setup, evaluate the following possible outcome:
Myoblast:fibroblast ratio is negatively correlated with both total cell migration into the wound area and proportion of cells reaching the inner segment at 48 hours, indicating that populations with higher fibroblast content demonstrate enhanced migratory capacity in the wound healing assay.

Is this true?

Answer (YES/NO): NO